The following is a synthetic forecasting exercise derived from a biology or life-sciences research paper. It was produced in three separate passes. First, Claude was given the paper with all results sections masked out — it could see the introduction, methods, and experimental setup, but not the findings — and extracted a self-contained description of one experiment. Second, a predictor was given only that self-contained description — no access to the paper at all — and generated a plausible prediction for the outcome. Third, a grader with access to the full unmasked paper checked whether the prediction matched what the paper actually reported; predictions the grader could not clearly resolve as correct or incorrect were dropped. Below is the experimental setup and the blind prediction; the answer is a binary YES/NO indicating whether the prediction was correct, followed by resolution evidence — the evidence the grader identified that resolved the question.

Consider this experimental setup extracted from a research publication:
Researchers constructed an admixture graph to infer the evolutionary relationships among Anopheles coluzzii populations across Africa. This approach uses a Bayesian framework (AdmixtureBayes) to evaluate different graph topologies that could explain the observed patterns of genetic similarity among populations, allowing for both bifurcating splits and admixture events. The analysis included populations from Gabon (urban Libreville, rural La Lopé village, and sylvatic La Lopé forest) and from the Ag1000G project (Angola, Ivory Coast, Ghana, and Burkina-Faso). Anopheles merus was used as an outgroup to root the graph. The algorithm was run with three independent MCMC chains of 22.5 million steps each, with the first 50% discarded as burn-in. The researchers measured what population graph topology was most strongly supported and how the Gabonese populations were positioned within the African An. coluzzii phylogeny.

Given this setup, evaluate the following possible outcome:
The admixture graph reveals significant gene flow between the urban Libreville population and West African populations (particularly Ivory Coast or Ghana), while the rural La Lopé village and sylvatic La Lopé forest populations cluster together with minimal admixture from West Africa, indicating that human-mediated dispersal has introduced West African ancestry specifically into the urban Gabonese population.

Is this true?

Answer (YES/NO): NO